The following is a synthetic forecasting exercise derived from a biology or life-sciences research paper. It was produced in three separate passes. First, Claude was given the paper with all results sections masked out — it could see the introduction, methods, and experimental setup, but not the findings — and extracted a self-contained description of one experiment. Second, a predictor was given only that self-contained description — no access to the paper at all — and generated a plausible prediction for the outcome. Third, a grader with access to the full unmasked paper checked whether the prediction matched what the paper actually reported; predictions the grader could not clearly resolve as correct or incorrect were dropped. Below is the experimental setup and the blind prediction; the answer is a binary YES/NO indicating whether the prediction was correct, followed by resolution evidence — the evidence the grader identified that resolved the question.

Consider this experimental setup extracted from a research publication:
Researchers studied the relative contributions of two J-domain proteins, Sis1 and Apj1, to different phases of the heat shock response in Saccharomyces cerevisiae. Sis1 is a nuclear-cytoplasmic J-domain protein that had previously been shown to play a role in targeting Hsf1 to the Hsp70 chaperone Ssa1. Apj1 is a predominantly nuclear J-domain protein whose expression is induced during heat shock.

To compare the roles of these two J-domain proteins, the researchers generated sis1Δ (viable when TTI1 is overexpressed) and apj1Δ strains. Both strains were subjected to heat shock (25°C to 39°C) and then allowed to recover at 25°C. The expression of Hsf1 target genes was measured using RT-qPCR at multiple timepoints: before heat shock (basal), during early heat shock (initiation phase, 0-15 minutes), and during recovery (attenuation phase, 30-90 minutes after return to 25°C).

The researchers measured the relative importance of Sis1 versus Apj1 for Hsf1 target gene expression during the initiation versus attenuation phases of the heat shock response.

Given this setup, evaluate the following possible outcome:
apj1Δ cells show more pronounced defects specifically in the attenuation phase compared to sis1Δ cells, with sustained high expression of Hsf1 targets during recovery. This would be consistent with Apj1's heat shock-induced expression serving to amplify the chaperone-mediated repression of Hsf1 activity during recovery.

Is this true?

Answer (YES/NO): YES